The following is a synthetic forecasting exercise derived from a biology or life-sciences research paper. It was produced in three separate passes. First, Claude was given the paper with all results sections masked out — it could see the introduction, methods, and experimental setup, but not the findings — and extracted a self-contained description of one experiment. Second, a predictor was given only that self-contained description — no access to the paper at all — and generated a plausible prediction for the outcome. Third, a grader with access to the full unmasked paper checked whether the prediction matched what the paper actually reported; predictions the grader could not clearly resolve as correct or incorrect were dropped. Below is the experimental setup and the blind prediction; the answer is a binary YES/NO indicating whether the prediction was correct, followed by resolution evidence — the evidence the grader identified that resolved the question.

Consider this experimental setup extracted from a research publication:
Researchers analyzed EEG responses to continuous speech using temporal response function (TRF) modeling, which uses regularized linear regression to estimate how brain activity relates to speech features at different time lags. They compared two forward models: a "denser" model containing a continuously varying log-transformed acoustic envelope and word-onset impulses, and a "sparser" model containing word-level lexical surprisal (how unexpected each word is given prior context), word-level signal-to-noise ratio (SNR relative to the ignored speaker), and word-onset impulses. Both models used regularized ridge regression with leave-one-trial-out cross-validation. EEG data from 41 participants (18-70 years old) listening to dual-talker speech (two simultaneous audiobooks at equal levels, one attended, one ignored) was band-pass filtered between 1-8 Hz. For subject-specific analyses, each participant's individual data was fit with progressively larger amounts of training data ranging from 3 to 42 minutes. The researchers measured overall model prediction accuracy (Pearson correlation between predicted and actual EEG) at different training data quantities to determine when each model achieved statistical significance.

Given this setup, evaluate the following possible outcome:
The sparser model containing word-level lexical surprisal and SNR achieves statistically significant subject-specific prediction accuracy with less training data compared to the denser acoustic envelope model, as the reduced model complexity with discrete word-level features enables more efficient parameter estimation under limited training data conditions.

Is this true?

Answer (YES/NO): NO